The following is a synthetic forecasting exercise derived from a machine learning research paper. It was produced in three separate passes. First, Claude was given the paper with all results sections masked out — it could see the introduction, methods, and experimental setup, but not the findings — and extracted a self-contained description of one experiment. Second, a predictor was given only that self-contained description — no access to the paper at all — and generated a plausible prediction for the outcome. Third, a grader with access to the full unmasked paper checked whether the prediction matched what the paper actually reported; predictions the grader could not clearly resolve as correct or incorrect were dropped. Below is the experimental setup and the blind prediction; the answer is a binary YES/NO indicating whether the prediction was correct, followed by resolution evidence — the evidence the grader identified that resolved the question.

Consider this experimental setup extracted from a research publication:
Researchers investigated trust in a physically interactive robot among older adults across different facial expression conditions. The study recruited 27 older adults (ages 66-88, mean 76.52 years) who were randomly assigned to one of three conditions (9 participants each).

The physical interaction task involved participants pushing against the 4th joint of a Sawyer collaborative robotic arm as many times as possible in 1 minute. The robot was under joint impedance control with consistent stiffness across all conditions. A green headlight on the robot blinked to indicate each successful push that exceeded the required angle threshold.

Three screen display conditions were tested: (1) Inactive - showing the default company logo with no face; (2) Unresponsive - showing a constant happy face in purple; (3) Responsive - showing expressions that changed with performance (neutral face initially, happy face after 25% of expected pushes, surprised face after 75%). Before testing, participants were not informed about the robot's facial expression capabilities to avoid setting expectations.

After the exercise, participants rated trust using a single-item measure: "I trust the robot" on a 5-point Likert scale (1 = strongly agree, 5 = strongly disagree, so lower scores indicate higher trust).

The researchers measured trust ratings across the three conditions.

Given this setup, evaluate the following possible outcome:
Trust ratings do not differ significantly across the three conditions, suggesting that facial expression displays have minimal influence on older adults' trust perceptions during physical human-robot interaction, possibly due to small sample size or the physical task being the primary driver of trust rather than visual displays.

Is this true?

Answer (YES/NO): YES